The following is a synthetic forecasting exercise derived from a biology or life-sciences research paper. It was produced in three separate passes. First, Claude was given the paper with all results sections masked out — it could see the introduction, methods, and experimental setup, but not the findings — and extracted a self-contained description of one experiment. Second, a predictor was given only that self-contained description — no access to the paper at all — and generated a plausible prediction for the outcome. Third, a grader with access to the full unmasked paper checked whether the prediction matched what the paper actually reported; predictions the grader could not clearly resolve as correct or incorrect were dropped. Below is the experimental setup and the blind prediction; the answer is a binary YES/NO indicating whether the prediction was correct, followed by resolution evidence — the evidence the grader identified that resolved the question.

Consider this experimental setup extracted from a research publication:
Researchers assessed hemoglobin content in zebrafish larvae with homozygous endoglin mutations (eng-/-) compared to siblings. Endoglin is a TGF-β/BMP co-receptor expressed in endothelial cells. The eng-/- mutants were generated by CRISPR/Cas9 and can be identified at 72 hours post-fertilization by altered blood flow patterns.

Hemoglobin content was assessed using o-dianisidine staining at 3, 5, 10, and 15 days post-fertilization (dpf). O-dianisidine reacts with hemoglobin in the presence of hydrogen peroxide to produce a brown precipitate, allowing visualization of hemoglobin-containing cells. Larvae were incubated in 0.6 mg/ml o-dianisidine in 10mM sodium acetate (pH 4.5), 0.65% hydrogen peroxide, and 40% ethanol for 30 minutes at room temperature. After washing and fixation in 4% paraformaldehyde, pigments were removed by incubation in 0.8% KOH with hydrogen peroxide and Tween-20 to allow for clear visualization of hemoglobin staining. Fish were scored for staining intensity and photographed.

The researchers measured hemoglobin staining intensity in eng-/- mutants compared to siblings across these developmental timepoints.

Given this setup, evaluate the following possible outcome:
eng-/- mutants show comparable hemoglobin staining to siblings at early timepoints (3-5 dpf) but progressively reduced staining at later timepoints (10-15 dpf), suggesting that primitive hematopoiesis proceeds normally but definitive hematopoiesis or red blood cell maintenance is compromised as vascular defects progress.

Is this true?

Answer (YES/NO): NO